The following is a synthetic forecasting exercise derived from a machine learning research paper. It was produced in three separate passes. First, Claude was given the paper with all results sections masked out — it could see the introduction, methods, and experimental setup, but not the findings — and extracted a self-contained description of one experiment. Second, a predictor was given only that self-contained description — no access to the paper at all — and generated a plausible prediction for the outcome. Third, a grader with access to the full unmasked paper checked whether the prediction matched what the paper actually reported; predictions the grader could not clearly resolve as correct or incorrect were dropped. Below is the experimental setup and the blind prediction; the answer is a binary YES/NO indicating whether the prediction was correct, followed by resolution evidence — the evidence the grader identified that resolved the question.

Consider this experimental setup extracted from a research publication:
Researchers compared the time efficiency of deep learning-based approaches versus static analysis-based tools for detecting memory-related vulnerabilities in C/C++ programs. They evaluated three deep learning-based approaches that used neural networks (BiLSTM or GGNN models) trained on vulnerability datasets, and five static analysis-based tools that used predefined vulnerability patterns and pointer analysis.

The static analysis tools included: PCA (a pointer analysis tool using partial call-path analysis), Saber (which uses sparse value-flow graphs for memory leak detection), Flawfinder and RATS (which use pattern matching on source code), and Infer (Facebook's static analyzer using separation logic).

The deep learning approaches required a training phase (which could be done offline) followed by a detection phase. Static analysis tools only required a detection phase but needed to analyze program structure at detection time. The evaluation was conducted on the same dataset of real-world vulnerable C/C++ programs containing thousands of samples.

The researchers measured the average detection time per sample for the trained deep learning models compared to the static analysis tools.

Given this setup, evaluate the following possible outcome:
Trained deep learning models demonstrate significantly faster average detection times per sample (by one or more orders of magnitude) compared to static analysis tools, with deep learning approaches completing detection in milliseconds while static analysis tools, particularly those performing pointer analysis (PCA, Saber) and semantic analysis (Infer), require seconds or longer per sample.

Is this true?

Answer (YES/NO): NO